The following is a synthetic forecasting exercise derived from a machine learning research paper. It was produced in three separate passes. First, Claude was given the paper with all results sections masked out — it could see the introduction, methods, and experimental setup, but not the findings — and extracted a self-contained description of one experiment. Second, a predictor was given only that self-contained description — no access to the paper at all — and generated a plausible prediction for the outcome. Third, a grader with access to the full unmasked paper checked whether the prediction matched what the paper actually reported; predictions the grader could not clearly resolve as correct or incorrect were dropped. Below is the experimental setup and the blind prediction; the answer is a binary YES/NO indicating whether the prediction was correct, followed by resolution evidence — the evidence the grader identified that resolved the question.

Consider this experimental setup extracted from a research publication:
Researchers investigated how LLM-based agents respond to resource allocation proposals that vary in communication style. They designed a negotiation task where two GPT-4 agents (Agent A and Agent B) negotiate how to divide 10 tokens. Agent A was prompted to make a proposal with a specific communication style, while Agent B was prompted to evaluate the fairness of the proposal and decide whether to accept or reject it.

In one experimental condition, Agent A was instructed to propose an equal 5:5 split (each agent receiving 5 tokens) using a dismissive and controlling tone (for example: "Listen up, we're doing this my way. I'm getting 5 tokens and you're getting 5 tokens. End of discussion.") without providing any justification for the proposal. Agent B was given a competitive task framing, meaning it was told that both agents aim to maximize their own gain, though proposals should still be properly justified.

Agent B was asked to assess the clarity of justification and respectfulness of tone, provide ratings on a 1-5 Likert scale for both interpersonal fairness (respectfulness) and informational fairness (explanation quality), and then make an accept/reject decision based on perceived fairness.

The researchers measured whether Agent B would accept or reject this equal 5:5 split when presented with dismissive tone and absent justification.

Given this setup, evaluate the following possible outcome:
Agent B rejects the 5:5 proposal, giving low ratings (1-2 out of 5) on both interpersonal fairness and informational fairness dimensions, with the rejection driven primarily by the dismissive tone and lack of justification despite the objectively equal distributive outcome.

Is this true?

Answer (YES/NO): YES